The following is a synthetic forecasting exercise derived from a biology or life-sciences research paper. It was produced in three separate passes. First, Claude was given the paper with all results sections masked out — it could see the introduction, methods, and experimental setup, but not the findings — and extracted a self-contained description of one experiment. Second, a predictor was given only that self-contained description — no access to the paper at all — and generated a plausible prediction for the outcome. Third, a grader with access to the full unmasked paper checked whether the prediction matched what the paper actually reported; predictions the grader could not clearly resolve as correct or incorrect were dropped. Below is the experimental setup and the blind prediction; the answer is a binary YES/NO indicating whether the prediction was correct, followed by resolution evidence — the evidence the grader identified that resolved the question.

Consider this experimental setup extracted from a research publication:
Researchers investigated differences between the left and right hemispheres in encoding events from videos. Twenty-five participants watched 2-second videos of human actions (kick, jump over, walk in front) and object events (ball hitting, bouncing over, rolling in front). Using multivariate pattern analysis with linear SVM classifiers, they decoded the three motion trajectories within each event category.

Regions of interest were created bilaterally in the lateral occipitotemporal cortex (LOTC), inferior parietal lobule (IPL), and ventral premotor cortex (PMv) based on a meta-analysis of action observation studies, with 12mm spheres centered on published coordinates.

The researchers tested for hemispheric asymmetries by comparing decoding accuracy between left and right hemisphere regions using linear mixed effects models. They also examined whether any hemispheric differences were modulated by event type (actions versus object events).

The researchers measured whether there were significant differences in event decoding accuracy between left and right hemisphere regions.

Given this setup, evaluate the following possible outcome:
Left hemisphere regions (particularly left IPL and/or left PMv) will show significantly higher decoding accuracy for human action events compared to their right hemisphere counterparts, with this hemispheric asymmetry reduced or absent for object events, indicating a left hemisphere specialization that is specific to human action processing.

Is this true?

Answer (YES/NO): NO